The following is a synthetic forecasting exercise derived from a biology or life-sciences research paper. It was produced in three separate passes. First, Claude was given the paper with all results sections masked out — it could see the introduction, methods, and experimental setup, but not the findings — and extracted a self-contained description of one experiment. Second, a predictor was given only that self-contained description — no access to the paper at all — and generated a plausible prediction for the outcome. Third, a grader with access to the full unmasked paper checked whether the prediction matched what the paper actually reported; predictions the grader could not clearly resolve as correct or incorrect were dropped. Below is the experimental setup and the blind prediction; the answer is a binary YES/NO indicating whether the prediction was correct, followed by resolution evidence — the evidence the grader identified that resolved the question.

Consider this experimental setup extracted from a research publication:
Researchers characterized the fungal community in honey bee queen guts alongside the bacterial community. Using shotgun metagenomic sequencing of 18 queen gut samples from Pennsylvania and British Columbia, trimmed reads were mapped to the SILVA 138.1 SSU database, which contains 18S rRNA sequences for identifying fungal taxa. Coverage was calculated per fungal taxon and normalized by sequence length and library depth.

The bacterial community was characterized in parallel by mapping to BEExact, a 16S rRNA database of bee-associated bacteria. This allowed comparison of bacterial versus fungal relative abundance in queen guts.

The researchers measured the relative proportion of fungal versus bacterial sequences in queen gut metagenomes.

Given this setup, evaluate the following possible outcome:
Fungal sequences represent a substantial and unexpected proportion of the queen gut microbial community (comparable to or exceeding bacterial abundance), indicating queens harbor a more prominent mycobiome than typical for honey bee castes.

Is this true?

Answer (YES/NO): NO